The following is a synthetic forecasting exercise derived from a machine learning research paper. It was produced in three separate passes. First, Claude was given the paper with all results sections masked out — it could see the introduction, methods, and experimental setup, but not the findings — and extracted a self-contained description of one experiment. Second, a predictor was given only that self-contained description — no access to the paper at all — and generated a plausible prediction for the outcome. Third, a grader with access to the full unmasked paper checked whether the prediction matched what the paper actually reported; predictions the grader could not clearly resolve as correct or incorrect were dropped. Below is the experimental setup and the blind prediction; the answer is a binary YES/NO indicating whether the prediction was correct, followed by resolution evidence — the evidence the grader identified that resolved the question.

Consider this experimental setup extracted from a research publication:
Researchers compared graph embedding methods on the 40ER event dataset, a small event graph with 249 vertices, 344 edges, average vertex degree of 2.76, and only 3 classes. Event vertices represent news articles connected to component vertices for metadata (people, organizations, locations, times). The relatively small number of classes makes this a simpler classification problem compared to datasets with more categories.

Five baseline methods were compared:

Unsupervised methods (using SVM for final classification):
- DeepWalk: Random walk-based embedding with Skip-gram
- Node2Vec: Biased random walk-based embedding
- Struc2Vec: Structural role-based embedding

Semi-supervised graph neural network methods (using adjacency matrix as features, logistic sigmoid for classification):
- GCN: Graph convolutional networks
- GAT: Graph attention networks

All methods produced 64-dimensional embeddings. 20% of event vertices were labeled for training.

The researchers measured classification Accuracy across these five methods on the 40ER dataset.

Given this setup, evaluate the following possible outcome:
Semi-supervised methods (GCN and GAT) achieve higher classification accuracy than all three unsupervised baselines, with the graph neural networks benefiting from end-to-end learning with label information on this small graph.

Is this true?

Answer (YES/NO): YES